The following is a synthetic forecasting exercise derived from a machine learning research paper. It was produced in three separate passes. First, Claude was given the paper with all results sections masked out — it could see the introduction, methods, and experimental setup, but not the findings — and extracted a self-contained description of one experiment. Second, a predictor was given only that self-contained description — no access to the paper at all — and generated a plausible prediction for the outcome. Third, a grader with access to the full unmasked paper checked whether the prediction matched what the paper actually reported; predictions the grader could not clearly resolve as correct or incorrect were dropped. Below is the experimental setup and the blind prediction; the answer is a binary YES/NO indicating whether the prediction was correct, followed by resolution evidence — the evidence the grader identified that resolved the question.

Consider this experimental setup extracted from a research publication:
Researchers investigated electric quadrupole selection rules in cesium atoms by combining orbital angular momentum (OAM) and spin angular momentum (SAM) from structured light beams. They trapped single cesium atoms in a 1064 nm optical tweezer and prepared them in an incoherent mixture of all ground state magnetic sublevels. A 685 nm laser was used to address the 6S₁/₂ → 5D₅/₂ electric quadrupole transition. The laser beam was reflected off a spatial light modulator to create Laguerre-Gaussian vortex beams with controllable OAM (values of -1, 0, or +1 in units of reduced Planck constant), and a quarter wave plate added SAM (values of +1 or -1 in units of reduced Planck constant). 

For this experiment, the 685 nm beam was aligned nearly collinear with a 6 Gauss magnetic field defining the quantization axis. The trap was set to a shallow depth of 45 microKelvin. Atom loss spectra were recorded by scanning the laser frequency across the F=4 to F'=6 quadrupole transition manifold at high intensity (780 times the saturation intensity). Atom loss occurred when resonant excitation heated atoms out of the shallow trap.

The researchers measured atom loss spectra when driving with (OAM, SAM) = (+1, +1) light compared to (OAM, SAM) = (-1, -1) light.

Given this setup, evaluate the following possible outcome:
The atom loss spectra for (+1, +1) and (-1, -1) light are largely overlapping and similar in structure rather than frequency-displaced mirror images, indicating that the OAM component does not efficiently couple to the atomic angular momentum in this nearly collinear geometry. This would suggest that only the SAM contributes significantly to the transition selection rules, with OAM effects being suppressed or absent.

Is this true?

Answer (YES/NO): NO